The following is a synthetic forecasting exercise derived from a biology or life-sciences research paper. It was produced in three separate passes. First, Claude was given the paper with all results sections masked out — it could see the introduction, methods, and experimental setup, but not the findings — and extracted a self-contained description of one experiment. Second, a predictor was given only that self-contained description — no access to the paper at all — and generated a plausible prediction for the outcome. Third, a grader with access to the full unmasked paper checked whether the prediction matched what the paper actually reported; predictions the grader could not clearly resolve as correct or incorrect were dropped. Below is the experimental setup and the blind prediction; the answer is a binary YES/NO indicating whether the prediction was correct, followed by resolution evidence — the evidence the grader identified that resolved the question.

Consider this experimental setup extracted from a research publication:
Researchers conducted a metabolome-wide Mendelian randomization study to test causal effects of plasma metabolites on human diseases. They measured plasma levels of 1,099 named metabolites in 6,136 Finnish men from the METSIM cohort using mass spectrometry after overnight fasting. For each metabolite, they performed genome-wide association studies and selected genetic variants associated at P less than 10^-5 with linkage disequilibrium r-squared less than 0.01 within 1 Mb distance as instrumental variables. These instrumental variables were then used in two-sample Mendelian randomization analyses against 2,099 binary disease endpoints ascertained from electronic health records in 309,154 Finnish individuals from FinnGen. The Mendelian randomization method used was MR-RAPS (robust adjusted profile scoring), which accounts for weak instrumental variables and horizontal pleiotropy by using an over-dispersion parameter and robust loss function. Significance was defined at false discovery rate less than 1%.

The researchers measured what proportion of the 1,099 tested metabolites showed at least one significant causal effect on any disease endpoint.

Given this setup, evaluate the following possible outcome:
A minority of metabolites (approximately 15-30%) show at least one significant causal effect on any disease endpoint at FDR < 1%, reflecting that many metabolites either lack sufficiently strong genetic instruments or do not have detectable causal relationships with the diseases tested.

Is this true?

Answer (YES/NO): NO